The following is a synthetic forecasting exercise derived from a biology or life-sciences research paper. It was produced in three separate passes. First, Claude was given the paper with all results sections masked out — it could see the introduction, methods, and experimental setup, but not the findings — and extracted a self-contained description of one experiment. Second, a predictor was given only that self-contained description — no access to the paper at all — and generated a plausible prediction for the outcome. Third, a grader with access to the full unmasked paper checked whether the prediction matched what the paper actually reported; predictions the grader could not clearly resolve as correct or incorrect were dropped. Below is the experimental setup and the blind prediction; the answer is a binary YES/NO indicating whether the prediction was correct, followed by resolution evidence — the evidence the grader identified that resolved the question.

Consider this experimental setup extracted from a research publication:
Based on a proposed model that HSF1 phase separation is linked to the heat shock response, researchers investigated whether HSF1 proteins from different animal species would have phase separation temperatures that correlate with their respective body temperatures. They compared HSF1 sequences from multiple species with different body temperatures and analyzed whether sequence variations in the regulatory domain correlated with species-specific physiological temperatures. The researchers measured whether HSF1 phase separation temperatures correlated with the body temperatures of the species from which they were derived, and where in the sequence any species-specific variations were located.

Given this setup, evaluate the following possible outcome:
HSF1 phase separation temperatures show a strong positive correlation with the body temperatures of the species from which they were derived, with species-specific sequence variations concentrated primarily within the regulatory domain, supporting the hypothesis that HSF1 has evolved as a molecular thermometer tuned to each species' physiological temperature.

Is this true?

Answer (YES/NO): YES